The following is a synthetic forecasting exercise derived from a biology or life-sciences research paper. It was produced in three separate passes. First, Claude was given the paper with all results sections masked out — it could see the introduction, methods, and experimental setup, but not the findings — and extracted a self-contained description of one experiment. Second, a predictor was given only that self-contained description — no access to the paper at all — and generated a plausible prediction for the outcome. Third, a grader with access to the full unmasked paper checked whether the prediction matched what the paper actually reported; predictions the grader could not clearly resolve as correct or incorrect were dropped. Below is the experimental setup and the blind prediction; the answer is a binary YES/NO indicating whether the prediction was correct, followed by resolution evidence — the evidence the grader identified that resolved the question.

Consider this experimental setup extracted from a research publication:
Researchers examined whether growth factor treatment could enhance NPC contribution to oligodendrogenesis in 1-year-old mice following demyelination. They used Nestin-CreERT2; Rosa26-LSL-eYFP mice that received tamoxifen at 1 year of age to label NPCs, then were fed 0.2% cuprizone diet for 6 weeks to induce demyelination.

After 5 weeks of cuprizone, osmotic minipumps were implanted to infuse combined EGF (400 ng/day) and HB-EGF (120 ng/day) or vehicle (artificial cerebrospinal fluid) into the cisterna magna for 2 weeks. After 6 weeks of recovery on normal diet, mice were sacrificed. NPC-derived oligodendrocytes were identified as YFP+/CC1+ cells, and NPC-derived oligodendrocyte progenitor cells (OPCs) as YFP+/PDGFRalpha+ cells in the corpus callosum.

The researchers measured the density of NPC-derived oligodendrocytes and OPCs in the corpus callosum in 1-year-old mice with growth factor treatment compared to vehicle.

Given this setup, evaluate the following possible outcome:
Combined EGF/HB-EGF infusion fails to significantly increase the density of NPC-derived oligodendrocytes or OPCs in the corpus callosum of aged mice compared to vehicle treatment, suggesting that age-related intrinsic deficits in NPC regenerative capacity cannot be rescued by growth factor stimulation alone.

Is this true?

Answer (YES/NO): NO